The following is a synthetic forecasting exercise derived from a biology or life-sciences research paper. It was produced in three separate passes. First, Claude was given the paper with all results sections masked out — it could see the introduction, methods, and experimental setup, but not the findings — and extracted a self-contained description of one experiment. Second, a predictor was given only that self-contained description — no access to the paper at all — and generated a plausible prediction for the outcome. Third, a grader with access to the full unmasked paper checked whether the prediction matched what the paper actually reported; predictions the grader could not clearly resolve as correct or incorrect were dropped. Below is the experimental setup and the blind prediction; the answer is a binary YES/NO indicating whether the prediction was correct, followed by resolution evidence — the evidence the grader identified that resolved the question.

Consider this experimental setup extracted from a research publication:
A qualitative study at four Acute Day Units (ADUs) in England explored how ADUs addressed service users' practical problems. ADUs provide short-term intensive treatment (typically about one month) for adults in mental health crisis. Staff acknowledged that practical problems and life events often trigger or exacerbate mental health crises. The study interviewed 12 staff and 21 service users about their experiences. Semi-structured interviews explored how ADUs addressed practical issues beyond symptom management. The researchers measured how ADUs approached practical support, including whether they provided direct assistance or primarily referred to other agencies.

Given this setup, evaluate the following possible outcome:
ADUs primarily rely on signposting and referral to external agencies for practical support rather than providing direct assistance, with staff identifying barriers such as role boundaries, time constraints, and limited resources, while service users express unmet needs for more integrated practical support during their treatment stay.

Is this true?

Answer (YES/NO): NO